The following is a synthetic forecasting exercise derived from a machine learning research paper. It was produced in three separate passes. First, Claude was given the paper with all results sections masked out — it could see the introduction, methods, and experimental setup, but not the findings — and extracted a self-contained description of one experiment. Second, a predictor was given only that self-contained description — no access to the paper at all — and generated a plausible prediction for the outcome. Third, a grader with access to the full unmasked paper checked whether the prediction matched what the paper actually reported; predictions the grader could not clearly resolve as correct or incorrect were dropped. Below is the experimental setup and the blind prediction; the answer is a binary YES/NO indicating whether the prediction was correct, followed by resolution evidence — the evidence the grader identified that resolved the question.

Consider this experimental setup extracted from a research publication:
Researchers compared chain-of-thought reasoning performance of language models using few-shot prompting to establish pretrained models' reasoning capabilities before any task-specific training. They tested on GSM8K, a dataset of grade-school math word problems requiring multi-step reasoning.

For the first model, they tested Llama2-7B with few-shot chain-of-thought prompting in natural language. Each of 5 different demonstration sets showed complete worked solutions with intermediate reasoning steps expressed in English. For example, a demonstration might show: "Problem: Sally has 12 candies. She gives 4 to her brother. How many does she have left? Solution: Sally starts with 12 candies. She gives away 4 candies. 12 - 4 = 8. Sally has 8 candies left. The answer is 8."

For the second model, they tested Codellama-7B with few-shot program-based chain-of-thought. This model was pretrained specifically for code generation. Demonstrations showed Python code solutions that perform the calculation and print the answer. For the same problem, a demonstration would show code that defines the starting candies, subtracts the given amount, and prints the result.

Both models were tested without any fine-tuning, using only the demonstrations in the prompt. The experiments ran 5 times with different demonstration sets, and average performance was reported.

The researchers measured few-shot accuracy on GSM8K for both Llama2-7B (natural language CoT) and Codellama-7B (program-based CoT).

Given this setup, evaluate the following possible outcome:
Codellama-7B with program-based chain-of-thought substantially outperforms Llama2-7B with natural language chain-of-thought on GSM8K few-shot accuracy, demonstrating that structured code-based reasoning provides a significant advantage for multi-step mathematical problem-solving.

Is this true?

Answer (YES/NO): YES